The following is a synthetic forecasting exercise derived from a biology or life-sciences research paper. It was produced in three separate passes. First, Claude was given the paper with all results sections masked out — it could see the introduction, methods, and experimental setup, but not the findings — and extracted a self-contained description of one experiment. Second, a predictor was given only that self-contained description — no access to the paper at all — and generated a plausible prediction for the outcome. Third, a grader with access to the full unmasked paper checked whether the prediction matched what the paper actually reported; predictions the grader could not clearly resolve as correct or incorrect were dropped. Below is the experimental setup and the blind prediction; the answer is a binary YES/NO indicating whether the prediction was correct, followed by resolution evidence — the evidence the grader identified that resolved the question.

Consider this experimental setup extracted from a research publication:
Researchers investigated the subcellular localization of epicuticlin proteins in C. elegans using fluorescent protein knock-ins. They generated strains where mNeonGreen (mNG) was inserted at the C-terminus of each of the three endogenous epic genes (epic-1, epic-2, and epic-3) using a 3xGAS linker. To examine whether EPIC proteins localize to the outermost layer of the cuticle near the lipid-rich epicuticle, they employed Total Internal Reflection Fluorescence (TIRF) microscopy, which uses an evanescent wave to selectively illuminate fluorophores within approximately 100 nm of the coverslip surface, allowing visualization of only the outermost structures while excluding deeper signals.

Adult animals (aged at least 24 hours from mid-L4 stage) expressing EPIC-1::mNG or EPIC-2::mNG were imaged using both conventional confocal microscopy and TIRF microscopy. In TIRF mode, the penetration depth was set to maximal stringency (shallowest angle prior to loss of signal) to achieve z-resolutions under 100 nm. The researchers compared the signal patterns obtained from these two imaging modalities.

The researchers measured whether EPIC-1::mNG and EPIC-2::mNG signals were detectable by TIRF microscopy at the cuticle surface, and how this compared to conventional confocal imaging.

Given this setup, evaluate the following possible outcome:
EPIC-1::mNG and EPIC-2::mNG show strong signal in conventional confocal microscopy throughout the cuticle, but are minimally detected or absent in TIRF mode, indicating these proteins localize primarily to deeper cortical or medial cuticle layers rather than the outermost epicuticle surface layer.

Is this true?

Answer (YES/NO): NO